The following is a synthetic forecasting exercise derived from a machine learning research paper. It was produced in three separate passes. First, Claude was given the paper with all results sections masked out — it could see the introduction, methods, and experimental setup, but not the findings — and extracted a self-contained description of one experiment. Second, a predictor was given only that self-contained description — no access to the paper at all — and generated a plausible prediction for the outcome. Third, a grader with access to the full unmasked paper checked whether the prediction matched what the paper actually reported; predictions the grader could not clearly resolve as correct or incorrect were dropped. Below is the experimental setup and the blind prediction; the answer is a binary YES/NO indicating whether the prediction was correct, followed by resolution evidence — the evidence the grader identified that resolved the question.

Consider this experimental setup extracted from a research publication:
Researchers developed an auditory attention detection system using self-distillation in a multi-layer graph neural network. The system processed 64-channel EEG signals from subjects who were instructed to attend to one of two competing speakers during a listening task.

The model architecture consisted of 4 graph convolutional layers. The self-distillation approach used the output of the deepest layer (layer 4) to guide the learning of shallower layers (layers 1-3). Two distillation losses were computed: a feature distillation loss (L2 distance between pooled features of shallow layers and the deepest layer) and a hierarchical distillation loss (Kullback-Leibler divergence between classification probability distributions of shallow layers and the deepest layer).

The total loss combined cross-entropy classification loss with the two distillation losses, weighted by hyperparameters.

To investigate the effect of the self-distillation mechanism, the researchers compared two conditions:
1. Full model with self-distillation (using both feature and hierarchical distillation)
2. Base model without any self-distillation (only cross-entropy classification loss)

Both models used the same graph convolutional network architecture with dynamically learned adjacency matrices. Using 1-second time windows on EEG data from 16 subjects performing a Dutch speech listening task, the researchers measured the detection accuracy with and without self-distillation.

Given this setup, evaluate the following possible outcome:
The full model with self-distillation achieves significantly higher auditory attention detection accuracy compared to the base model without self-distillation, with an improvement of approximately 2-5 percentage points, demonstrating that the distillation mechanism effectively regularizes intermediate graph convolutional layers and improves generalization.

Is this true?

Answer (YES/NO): NO